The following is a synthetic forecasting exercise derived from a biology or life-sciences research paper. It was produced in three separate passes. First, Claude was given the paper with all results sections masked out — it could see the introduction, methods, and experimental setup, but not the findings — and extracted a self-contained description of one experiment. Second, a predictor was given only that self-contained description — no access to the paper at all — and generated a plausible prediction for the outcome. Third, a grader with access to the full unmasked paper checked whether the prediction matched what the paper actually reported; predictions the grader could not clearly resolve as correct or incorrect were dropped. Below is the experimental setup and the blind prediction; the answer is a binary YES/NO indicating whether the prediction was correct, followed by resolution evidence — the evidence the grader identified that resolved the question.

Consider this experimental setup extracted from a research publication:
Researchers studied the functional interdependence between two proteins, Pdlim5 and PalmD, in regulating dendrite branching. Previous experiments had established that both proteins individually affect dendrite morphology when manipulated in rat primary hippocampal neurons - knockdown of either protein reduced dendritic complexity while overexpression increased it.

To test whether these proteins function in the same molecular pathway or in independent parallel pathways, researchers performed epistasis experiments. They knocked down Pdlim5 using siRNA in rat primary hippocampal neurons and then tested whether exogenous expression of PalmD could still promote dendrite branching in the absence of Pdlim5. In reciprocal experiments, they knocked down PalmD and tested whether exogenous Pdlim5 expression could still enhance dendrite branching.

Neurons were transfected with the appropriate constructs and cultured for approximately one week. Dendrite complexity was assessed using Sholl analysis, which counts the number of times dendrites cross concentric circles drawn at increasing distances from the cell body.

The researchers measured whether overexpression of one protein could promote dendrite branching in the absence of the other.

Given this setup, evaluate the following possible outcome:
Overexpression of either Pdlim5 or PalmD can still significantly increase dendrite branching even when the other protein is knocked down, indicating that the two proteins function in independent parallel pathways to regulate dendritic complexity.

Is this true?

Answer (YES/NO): NO